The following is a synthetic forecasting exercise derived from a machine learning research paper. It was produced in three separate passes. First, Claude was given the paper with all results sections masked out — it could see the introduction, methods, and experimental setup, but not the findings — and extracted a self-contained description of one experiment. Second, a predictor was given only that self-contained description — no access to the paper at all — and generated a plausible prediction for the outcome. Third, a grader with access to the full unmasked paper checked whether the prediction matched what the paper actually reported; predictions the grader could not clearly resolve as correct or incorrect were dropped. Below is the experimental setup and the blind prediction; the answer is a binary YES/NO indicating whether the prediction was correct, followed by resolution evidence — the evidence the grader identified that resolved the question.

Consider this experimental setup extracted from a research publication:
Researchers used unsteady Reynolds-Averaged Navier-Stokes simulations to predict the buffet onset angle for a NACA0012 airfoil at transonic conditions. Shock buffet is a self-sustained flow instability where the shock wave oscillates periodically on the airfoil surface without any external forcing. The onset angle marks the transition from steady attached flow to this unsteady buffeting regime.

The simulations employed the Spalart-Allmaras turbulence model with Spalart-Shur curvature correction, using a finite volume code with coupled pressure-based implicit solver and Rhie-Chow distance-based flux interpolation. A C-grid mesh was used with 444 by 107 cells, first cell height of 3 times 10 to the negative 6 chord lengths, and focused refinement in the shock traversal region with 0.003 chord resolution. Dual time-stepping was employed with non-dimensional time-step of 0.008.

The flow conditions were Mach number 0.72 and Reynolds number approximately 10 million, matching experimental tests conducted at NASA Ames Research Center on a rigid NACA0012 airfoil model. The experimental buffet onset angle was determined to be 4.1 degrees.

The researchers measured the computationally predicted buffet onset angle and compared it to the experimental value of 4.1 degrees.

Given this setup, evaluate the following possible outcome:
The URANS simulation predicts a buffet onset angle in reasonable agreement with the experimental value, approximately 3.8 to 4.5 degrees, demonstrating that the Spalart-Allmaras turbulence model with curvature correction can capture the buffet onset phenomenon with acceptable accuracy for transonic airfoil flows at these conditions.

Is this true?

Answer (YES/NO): YES